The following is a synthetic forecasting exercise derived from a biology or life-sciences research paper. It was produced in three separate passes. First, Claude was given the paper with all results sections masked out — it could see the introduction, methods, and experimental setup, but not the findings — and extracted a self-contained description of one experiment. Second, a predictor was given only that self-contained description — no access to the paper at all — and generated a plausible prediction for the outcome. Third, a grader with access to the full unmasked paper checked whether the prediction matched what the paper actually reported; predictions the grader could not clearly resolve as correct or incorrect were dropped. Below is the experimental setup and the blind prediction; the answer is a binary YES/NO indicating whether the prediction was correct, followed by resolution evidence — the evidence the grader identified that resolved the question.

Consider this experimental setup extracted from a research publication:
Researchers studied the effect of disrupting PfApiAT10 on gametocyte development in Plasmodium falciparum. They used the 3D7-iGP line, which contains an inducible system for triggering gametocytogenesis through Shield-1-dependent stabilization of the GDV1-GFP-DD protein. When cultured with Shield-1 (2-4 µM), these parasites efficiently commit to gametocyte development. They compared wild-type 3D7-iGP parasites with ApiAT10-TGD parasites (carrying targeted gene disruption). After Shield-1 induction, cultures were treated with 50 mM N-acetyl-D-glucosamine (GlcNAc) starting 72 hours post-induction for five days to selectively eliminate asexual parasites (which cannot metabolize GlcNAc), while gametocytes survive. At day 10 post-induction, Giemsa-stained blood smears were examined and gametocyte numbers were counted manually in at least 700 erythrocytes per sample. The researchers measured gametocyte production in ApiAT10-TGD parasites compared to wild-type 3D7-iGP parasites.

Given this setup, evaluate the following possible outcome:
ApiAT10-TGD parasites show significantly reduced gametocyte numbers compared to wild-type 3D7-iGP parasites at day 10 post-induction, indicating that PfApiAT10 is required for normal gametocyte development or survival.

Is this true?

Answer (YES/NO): NO